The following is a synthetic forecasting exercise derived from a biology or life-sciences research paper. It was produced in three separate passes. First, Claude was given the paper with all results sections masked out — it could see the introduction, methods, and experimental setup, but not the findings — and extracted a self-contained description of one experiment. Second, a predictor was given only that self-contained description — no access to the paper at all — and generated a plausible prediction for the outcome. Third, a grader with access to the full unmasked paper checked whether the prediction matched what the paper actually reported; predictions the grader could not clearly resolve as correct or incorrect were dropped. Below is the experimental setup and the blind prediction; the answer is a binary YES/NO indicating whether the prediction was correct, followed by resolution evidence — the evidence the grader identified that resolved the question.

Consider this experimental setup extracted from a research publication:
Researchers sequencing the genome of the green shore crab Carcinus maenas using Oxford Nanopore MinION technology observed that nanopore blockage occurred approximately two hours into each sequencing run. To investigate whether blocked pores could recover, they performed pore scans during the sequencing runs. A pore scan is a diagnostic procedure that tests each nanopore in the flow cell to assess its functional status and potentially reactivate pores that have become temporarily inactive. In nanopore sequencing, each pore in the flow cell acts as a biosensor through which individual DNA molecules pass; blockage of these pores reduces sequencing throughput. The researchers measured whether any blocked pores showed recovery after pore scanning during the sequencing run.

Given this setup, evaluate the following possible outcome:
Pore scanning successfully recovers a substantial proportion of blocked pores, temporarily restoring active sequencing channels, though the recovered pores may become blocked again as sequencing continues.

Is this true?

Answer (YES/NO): NO